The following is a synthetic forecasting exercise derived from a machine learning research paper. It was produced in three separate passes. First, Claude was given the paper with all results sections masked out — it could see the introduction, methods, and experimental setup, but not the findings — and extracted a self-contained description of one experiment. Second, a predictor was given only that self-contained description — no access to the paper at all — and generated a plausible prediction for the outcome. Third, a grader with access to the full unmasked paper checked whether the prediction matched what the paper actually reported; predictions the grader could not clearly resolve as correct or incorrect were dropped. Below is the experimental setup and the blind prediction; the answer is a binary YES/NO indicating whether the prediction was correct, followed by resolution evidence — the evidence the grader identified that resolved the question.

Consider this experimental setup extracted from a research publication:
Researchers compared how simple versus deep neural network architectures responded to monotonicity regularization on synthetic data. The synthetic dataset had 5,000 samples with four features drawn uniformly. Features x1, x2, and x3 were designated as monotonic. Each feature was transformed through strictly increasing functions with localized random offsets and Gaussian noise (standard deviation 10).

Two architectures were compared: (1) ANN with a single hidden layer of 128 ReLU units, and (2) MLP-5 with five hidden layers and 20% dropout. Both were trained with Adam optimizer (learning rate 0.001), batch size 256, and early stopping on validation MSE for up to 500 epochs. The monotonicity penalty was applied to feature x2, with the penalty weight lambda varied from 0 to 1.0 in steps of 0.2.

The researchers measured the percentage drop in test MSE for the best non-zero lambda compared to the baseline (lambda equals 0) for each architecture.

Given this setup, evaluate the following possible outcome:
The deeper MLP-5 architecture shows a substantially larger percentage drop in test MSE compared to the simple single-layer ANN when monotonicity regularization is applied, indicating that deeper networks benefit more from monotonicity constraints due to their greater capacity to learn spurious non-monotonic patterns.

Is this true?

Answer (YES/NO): YES